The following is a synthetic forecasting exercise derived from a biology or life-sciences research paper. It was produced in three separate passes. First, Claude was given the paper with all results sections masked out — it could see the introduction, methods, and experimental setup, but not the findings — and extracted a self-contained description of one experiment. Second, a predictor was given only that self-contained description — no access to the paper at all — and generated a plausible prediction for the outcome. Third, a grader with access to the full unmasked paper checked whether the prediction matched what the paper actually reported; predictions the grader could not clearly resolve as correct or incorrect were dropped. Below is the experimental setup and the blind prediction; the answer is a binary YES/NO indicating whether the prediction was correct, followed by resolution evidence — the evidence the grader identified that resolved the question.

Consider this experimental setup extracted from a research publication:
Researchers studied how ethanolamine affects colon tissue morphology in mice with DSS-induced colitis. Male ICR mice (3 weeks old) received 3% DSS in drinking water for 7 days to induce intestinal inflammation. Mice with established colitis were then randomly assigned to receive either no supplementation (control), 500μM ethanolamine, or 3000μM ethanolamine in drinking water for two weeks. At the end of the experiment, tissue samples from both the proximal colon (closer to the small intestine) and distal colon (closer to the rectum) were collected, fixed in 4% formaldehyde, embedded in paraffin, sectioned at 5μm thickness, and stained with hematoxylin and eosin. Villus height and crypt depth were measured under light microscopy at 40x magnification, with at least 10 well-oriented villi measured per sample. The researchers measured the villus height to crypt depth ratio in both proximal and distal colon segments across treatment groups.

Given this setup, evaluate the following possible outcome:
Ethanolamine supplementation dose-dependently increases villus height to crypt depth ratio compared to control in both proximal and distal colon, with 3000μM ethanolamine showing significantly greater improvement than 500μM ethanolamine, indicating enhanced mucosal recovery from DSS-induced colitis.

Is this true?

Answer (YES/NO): NO